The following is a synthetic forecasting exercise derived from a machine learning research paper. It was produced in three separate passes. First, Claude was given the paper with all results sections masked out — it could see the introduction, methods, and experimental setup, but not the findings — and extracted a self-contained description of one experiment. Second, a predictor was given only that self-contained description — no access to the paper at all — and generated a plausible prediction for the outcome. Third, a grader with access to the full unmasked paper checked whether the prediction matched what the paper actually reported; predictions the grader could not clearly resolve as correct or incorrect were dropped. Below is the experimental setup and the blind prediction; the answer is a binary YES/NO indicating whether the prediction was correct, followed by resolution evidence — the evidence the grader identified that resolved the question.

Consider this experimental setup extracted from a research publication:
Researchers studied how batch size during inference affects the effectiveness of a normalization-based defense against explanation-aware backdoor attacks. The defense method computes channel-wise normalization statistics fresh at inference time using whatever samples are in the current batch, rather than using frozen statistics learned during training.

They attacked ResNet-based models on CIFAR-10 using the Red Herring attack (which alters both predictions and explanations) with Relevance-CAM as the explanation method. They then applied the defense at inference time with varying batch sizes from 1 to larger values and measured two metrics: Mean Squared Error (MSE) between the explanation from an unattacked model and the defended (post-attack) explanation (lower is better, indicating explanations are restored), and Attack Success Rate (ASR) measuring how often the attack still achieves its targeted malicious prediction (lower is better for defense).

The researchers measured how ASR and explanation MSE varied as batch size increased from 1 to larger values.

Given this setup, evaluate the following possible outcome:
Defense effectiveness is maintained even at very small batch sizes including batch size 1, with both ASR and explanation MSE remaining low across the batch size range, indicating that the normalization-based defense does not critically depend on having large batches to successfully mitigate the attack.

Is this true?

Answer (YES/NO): YES